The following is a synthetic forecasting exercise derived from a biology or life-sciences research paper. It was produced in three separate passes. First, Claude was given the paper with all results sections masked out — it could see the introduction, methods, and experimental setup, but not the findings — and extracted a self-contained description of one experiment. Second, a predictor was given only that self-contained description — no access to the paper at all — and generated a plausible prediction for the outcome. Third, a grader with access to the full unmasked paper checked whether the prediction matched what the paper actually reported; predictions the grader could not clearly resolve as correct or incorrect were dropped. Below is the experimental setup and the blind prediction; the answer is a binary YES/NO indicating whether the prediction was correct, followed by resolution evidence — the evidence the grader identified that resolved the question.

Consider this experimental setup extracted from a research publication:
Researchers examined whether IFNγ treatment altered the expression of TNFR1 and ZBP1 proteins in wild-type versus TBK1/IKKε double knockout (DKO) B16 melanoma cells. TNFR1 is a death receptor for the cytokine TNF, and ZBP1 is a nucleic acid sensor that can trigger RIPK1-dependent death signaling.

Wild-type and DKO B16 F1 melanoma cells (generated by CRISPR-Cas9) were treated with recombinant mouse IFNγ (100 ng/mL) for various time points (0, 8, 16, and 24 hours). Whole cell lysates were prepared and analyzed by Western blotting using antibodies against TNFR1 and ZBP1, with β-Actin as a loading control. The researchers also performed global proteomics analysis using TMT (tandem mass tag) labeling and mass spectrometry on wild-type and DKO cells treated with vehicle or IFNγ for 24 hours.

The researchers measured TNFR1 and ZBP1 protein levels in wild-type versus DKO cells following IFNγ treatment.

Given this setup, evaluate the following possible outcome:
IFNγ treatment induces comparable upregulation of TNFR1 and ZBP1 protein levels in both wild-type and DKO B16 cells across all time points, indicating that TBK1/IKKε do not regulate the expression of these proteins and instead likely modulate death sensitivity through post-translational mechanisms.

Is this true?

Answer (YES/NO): YES